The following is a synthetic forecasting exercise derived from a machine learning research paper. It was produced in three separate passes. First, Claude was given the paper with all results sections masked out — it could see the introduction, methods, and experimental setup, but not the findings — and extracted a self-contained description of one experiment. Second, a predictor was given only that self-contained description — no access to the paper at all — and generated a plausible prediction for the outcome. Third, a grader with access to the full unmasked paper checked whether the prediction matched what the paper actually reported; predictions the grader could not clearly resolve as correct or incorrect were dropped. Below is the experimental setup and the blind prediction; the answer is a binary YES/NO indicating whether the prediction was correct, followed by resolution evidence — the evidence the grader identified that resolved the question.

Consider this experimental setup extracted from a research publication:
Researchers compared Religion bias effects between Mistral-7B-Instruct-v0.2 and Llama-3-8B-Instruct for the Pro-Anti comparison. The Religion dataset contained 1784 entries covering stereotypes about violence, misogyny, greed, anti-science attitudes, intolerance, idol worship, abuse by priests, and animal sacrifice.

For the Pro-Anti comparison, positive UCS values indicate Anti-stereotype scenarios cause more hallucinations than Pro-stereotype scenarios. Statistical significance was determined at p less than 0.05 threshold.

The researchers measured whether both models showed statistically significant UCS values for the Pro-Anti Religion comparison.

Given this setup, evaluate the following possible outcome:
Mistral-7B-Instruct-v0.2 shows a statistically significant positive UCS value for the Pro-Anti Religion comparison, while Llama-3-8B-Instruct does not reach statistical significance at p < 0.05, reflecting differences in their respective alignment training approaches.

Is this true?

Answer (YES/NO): NO